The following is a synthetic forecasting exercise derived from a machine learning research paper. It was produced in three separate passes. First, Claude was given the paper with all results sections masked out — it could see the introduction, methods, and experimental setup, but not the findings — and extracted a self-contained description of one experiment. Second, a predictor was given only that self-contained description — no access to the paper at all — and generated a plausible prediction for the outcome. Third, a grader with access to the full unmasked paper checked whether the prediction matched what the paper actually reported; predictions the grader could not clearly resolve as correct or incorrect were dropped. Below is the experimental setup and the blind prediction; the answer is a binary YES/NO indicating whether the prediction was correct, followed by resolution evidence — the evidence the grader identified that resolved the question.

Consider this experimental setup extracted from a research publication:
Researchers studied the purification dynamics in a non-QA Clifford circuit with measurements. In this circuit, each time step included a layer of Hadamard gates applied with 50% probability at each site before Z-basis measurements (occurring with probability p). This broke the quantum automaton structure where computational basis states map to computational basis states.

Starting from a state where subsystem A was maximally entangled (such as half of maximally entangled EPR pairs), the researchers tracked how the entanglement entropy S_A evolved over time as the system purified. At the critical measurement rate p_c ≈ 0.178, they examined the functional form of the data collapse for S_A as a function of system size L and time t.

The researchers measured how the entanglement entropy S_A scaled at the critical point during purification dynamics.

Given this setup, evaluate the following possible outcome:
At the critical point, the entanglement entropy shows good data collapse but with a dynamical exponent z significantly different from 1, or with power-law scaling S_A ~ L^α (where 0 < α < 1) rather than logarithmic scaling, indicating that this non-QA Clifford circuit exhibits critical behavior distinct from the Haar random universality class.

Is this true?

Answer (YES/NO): NO